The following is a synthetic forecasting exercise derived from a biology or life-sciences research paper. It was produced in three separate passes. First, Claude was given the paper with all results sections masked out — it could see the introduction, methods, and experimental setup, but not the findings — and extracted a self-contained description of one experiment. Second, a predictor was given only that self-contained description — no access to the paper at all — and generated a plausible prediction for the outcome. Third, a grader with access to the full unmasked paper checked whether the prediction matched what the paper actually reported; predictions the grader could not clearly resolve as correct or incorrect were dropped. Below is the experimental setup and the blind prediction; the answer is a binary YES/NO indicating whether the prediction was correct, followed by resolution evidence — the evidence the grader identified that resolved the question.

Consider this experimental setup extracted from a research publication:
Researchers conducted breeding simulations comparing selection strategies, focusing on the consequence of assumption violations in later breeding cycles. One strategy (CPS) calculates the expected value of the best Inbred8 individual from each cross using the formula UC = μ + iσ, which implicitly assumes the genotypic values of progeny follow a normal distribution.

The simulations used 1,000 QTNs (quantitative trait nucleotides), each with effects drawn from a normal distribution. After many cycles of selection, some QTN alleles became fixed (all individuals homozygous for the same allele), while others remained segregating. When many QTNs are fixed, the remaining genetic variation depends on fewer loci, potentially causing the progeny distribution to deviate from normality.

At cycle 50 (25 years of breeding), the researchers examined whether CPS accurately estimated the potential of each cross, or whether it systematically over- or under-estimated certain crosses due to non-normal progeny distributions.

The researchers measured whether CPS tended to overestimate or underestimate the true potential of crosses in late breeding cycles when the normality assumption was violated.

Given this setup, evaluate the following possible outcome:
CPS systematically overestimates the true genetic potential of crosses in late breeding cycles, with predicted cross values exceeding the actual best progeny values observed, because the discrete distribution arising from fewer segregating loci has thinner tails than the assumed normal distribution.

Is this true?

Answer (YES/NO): YES